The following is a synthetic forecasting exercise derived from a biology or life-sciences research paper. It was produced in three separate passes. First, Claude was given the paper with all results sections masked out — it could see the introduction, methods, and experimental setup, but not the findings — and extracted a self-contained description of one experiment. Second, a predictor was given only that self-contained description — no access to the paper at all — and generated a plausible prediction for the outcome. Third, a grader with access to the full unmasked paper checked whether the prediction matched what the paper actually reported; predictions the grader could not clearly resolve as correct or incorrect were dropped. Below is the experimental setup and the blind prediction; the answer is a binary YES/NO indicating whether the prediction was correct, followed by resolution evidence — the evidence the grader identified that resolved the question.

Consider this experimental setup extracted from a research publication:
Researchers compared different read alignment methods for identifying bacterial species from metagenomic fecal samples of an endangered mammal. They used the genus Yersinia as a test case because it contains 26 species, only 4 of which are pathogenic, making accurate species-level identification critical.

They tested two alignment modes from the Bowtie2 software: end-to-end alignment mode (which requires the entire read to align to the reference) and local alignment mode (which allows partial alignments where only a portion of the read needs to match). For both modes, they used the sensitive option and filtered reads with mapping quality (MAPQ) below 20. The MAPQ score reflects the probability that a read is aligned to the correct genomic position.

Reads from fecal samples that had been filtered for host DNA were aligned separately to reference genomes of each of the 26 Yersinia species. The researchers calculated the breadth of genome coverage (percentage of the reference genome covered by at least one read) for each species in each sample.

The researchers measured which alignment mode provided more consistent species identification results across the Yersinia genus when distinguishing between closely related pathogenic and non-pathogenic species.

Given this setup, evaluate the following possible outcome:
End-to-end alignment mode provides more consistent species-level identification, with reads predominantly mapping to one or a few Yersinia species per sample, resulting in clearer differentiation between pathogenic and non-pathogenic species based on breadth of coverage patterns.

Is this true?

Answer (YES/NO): NO